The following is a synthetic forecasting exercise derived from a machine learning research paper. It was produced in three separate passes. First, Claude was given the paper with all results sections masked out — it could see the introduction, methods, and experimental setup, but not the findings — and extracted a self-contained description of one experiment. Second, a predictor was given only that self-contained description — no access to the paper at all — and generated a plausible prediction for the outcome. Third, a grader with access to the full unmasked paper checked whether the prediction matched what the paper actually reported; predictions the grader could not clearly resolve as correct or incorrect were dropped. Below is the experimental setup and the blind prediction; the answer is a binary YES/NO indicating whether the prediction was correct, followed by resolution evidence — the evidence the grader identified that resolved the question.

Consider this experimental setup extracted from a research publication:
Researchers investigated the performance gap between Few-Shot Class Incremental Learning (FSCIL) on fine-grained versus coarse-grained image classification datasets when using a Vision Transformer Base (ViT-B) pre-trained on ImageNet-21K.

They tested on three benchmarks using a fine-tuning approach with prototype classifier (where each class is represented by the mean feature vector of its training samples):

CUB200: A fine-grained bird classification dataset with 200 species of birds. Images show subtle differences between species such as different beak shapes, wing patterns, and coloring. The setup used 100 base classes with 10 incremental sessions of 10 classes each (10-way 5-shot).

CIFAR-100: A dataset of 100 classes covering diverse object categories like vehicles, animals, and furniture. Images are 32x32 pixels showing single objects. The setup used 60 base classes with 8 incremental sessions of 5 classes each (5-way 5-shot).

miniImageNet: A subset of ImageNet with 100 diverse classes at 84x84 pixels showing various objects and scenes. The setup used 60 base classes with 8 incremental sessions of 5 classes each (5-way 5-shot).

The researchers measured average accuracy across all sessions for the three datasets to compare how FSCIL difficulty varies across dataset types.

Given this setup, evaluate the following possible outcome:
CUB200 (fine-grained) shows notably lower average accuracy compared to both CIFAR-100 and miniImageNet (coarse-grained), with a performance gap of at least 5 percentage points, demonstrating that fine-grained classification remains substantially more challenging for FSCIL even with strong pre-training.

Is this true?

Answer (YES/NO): YES